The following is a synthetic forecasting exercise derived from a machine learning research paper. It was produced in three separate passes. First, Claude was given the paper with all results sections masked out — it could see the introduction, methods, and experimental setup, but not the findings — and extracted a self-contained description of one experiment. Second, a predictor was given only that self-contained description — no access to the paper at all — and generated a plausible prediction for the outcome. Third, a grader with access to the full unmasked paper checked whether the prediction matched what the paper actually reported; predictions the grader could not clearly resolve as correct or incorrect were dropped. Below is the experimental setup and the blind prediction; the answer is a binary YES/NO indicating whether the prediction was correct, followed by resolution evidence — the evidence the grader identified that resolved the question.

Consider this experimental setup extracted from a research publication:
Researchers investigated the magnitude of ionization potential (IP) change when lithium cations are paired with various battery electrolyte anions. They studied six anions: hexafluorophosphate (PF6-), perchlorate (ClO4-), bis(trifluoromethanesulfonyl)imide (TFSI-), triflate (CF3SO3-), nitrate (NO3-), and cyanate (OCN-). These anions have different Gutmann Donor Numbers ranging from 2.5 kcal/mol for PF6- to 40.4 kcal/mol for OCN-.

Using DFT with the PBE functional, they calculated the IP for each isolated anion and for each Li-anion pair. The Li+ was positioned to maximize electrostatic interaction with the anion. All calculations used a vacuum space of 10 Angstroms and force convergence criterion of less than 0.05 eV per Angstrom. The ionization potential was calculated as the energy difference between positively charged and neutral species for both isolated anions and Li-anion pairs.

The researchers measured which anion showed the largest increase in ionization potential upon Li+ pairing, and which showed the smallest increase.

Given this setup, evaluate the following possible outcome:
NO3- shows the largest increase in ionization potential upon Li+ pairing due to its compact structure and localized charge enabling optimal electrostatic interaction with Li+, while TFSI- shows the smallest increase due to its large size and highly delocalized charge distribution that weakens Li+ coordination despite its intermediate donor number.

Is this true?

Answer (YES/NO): YES